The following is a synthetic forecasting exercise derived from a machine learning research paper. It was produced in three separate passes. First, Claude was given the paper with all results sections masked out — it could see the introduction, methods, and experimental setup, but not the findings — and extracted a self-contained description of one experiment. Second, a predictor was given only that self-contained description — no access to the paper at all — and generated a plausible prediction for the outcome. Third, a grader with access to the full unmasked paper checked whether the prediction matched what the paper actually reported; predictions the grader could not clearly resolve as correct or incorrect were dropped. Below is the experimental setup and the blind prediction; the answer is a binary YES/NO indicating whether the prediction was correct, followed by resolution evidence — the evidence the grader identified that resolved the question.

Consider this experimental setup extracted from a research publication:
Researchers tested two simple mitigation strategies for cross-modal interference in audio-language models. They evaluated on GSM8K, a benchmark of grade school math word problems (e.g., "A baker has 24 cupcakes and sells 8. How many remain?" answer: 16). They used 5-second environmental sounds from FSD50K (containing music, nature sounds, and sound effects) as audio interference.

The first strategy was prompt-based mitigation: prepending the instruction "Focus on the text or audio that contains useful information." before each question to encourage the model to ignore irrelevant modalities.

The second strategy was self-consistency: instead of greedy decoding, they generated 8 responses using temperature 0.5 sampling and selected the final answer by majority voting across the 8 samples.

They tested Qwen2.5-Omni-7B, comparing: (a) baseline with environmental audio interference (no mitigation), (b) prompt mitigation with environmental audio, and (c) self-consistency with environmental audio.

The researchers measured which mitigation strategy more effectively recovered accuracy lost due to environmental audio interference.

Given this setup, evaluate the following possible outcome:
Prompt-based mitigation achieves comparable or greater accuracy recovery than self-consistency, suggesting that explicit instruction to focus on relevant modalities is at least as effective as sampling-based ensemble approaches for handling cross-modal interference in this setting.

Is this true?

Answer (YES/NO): NO